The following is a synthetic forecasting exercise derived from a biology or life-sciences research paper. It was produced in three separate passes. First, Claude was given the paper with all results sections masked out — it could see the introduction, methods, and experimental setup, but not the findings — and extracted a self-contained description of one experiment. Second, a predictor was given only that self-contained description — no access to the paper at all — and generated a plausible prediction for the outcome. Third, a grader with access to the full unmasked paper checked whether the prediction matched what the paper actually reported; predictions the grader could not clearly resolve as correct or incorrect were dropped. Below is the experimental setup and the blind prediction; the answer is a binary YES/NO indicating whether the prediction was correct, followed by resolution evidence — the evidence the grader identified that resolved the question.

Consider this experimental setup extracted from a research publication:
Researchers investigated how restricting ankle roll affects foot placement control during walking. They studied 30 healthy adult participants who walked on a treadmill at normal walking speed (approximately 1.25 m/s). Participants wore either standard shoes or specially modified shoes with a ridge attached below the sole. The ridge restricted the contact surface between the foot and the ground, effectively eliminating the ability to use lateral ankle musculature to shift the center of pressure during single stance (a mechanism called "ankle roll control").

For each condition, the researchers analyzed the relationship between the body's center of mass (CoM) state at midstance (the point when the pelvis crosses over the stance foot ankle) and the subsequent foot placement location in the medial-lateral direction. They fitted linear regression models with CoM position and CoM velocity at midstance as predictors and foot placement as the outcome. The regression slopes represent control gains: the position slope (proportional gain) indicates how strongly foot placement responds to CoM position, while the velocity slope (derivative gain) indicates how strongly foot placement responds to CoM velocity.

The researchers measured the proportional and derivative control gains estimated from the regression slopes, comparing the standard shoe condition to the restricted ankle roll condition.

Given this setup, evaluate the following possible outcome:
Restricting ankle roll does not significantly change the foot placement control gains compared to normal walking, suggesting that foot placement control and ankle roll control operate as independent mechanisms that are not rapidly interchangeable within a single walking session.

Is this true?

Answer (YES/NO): NO